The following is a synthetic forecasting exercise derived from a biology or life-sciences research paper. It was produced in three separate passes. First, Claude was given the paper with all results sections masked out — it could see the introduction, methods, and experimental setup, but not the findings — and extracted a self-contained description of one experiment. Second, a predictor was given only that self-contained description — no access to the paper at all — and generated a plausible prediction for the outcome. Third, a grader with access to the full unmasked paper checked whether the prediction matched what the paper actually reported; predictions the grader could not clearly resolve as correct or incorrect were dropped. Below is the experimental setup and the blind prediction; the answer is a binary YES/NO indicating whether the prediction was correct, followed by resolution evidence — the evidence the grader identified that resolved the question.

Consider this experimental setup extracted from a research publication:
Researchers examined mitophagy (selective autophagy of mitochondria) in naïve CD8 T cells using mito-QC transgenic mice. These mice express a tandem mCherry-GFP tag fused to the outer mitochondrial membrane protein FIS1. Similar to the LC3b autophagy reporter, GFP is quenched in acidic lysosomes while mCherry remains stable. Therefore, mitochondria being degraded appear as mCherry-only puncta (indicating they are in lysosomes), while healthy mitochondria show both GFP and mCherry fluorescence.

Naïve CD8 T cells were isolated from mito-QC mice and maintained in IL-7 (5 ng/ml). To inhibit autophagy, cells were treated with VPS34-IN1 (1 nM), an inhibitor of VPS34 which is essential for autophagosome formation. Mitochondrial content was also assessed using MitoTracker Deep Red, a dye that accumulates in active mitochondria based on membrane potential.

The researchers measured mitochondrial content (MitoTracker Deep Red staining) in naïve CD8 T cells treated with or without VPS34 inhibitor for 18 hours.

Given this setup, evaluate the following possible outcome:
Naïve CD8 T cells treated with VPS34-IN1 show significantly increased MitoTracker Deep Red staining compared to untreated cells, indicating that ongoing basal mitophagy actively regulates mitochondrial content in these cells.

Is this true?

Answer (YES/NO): YES